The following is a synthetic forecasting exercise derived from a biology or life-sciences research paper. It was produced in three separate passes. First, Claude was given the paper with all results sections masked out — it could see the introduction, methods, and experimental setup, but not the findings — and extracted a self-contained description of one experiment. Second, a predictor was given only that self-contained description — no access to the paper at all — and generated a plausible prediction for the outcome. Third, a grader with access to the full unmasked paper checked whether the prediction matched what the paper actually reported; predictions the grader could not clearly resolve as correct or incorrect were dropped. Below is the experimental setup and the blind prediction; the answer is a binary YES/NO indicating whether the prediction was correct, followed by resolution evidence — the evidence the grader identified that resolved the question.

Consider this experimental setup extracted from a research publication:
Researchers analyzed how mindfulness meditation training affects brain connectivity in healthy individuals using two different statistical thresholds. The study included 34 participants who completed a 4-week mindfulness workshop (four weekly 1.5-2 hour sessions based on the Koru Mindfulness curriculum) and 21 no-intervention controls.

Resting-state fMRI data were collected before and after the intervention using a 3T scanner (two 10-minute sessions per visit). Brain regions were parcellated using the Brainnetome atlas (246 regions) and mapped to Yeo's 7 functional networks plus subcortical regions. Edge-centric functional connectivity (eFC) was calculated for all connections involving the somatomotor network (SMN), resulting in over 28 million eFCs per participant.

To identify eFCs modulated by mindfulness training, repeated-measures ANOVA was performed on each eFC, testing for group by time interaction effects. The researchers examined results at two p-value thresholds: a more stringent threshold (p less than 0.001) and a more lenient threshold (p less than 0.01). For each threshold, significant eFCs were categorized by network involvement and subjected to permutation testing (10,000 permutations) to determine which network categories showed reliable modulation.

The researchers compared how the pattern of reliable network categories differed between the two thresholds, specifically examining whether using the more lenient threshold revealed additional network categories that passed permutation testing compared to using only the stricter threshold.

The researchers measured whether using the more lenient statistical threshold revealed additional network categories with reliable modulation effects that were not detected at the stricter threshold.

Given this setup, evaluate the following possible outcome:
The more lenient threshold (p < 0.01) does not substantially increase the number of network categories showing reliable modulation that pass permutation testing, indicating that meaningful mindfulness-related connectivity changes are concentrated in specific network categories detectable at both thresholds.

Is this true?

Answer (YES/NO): YES